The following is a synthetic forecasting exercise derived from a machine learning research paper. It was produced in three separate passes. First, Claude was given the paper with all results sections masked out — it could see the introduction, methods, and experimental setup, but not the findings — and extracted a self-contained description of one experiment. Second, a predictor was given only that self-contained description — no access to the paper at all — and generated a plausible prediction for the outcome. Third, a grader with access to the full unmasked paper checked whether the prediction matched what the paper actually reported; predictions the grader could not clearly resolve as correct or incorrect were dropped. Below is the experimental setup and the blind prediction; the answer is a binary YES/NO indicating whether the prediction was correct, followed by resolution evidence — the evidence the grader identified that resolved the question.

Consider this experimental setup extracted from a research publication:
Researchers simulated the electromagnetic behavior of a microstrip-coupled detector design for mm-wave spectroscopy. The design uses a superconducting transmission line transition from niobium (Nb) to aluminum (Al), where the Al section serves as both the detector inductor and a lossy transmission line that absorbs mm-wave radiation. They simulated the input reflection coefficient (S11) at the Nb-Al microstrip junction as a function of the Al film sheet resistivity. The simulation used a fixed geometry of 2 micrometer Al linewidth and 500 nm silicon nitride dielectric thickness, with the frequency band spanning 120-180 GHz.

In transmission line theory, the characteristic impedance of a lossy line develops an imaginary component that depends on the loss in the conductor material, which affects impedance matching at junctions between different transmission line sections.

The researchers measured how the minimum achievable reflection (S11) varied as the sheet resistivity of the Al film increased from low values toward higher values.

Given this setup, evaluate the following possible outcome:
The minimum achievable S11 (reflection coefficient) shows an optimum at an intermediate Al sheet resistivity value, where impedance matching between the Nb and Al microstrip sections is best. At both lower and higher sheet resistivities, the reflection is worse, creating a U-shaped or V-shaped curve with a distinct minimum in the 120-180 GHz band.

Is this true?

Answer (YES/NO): NO